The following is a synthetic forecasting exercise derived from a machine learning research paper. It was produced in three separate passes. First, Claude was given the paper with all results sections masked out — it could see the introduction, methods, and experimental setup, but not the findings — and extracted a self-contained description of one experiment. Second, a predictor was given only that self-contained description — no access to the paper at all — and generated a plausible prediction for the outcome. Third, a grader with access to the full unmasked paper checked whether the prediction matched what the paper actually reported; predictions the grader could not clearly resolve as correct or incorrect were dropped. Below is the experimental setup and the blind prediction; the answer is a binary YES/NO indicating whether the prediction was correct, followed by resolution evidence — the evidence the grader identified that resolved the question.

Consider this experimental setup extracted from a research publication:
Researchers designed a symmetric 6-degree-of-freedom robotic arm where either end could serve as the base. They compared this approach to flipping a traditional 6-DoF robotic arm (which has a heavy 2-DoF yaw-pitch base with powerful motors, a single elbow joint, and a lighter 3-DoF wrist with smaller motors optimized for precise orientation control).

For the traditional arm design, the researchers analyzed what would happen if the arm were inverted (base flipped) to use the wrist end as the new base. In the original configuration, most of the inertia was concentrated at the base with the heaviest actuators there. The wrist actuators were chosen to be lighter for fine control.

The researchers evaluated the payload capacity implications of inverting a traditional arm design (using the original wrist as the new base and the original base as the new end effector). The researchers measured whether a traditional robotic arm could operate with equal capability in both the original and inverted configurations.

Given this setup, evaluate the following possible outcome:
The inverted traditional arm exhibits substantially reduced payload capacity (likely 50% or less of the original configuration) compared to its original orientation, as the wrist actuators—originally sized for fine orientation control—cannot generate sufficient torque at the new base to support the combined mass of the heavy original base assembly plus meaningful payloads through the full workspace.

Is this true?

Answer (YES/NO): YES